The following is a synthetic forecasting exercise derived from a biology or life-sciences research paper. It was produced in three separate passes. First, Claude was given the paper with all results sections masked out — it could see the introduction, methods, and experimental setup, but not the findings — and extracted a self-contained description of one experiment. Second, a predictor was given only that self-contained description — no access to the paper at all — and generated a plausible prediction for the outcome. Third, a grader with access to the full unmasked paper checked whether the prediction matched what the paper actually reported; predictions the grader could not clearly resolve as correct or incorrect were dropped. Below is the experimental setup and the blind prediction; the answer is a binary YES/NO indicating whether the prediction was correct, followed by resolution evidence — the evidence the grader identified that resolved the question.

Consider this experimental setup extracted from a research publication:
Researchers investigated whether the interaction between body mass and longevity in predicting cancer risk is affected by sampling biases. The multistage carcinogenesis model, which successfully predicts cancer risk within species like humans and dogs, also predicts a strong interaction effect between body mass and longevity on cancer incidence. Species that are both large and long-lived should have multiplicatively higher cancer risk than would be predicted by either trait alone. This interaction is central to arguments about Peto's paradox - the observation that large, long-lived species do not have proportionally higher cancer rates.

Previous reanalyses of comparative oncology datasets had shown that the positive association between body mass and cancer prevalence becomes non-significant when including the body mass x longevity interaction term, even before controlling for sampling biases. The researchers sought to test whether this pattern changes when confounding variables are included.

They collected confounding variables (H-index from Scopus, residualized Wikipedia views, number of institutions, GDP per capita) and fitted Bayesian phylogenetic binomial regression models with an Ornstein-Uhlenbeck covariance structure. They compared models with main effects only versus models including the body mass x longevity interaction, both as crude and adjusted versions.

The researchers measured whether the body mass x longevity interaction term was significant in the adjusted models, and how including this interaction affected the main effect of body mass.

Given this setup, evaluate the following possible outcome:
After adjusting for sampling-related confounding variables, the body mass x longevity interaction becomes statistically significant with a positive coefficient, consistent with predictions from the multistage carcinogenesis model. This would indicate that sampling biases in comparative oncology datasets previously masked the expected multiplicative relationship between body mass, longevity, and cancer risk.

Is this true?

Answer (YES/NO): NO